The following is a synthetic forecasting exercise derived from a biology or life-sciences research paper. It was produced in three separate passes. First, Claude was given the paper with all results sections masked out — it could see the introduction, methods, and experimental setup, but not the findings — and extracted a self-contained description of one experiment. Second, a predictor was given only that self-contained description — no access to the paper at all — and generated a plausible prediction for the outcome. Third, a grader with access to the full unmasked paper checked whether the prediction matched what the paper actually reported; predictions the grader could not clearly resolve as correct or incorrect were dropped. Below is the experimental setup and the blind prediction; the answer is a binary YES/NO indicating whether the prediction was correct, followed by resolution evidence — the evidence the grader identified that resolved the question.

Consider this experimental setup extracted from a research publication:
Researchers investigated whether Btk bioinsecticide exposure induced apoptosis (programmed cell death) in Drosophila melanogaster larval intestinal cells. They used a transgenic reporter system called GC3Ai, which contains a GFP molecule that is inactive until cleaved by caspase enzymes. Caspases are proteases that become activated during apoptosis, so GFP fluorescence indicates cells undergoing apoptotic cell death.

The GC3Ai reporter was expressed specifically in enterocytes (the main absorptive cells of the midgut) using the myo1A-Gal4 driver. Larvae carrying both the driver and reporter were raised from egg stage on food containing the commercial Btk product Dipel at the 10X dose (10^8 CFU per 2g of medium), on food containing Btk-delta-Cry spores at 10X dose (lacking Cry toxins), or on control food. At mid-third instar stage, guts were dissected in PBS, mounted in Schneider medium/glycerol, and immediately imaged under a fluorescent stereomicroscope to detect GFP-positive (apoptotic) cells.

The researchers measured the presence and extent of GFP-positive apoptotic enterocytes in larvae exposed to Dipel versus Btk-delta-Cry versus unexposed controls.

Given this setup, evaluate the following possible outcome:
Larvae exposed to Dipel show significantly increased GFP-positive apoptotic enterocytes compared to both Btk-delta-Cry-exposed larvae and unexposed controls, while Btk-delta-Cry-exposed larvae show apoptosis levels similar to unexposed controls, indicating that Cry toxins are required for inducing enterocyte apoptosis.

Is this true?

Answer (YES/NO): YES